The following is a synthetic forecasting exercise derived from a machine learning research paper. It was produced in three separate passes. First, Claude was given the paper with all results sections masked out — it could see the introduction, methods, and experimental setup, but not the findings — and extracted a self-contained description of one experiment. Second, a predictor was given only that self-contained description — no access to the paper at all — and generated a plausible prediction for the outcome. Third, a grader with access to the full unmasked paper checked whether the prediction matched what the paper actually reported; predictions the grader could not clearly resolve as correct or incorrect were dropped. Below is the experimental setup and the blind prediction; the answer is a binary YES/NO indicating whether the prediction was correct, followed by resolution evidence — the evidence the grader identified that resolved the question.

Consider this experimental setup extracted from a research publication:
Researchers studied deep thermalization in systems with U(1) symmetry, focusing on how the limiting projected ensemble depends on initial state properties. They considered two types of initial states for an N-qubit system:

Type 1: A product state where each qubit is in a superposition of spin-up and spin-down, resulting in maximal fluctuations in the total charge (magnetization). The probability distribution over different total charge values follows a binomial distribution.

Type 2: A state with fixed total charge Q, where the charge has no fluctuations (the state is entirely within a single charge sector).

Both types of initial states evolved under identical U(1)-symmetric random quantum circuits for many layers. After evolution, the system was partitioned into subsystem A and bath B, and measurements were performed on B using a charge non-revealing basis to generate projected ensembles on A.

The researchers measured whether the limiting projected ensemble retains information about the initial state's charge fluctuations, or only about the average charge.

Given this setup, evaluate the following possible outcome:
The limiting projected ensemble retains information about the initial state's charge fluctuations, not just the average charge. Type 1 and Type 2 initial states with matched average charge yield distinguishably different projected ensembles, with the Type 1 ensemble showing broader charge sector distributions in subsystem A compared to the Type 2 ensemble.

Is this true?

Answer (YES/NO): NO